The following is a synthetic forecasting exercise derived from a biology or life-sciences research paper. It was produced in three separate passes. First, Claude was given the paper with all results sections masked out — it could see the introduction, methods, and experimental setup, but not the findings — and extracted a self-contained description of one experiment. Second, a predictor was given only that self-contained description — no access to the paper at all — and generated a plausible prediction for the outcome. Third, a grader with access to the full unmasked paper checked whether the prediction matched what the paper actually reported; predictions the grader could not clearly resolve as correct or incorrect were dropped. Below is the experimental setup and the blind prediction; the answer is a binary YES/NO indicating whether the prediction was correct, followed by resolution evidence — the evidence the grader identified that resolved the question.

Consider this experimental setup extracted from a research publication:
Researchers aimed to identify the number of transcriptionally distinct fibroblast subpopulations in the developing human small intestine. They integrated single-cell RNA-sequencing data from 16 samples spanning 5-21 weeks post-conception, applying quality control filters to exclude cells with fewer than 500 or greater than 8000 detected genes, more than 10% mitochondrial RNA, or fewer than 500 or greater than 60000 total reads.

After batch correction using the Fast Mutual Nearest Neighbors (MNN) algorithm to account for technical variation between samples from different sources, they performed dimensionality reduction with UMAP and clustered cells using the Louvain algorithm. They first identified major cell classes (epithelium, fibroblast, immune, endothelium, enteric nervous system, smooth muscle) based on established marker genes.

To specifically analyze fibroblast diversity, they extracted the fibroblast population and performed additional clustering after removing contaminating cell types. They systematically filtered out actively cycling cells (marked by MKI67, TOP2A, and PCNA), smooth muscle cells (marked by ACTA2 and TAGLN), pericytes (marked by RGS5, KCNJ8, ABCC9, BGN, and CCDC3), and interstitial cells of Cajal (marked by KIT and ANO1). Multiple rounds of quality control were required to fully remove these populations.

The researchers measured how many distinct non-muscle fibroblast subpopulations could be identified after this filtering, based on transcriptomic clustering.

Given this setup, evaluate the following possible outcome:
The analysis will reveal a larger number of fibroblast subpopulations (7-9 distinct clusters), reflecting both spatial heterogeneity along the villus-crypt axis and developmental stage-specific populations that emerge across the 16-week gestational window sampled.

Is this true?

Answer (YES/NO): NO